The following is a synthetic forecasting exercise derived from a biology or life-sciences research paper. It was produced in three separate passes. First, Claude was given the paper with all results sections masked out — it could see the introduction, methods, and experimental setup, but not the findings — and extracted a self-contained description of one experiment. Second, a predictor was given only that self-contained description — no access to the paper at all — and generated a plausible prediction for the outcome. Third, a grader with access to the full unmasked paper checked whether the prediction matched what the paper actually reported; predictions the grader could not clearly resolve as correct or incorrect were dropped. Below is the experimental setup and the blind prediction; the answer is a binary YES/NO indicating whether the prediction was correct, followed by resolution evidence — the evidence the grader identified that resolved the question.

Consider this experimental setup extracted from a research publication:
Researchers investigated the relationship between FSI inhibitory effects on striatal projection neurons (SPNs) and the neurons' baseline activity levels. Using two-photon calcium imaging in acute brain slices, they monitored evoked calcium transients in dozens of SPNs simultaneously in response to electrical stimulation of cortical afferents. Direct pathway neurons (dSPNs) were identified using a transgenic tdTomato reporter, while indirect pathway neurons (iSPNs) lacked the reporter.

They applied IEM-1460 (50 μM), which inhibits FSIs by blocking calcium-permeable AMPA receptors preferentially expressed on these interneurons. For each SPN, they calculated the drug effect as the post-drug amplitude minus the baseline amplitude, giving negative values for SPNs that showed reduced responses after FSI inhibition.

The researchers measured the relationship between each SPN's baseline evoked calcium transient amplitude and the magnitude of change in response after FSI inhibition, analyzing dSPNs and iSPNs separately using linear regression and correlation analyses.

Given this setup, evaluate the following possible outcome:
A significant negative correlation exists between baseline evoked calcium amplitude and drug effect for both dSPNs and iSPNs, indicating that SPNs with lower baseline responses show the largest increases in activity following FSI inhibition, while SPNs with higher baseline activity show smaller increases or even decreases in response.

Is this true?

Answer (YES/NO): NO